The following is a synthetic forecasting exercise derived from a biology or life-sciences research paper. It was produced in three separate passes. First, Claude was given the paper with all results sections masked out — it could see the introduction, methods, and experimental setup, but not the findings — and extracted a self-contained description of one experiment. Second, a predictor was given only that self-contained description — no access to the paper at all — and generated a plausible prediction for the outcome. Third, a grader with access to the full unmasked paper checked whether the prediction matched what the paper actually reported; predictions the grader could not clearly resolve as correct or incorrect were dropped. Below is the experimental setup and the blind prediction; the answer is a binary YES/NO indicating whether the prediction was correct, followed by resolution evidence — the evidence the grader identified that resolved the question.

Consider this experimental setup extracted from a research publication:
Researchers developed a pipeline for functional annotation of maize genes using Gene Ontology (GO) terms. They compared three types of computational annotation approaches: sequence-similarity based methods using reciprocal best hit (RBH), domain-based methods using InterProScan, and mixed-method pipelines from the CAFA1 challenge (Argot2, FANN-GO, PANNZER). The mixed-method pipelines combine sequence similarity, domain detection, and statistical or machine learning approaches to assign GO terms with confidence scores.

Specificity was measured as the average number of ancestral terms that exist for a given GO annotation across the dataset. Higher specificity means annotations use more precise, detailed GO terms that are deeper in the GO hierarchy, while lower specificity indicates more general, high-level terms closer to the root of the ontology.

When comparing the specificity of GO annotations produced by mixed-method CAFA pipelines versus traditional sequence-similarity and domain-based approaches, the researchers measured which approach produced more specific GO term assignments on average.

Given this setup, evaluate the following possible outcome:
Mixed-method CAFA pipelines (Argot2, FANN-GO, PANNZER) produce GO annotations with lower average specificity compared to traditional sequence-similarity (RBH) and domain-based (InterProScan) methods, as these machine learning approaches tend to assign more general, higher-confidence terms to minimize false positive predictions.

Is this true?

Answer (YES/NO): YES